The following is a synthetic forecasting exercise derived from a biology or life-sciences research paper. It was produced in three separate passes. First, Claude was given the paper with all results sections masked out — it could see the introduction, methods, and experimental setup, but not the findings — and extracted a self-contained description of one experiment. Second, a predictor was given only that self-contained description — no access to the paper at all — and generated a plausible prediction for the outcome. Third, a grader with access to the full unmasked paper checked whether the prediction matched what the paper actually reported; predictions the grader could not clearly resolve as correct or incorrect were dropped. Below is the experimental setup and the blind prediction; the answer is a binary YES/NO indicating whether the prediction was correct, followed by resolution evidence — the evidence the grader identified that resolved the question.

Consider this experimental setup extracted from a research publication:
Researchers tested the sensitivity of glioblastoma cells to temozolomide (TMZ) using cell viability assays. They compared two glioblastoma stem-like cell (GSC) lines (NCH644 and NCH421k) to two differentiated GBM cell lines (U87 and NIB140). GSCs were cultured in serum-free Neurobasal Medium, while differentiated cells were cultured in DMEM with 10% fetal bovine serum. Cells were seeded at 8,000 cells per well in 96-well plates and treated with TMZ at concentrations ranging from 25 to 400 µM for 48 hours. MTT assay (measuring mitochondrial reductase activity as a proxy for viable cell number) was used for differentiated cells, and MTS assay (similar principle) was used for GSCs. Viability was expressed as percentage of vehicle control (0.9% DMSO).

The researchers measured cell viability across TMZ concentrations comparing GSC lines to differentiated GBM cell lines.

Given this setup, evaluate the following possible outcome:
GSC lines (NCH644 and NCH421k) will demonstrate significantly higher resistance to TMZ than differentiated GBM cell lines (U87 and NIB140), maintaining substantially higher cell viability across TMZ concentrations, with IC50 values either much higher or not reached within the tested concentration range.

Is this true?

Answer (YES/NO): NO